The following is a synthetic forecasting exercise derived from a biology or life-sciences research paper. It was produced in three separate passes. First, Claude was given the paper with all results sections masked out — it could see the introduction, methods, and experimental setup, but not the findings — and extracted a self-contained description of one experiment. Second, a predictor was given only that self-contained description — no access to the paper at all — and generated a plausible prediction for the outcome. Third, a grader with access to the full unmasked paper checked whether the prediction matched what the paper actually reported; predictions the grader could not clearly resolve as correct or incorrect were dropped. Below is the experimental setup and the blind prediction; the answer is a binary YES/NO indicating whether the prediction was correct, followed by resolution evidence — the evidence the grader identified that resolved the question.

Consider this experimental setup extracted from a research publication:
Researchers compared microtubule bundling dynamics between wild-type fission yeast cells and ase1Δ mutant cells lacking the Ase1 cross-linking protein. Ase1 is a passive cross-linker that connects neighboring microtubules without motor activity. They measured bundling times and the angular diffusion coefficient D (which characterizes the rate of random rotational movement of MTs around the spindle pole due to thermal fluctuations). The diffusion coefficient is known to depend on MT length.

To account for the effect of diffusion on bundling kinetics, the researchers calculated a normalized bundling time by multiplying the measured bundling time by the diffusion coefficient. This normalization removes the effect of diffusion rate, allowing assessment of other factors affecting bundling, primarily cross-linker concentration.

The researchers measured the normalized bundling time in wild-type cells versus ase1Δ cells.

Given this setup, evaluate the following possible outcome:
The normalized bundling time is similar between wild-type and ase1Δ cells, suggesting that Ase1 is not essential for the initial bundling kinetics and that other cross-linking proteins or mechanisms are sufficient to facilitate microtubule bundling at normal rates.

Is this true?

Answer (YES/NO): NO